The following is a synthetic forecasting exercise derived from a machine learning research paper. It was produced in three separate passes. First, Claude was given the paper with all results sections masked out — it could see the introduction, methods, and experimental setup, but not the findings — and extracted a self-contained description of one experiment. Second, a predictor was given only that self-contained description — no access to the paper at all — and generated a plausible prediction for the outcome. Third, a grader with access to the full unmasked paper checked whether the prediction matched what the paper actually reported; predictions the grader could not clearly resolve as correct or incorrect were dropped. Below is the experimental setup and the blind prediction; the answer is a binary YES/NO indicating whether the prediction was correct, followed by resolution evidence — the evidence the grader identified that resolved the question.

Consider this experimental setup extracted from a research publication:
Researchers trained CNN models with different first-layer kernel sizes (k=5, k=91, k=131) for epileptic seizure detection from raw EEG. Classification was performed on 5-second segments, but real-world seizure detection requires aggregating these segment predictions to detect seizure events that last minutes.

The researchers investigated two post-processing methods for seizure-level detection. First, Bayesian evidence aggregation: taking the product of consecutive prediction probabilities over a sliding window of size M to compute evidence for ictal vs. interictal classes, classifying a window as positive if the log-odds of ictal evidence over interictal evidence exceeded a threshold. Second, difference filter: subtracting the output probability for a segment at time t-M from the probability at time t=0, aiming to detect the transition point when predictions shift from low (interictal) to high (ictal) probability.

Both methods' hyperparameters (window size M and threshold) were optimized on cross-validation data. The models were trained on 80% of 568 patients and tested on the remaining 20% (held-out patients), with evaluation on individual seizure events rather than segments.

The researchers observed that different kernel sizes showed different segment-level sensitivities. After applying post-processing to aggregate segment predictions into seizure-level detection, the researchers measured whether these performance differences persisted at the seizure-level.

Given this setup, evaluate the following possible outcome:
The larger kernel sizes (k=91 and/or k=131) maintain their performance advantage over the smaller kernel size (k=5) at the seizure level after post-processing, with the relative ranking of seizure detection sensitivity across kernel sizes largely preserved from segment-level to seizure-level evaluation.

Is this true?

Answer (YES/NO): NO